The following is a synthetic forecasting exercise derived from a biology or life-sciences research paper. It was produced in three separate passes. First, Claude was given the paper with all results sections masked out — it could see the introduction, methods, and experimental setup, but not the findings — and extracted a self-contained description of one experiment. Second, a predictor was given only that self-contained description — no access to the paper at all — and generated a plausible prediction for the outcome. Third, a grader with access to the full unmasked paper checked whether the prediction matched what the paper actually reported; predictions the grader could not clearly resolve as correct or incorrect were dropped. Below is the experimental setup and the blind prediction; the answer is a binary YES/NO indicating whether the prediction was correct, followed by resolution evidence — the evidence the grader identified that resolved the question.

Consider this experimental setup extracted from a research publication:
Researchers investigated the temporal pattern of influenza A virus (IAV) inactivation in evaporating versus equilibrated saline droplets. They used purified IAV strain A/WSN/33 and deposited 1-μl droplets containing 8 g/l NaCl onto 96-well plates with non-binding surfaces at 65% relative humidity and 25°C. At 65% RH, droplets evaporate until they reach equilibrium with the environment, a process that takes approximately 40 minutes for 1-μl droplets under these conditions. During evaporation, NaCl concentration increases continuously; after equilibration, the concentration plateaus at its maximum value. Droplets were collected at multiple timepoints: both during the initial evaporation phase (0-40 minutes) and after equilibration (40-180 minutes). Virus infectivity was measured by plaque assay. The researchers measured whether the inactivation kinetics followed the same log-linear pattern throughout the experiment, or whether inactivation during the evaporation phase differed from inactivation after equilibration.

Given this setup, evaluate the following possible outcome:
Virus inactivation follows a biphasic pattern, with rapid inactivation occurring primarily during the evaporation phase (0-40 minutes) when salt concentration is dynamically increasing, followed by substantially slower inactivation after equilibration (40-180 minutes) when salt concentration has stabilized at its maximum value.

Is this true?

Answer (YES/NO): NO